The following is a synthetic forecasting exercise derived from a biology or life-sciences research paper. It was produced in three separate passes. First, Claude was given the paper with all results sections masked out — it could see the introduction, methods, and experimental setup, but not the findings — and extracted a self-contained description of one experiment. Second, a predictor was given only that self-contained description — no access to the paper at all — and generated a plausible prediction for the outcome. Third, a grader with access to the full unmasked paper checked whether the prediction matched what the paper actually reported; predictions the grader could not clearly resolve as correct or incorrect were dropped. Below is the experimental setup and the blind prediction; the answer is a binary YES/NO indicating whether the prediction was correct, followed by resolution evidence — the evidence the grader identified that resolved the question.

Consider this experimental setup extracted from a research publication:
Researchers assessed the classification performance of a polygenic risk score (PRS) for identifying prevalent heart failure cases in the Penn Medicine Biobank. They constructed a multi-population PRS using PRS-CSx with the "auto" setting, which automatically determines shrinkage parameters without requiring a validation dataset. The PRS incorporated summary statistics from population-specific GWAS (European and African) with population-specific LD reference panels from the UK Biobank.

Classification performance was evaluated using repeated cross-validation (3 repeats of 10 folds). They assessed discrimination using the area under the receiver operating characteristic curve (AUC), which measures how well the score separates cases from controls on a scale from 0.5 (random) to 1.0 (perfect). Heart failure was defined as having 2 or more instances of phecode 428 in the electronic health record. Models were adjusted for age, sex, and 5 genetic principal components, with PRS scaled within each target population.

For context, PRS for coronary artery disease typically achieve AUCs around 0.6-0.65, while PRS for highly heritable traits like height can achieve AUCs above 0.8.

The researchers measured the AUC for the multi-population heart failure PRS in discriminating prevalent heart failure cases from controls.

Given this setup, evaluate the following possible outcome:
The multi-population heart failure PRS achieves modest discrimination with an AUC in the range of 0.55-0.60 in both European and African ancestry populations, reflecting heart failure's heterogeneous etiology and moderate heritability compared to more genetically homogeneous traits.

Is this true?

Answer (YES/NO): NO